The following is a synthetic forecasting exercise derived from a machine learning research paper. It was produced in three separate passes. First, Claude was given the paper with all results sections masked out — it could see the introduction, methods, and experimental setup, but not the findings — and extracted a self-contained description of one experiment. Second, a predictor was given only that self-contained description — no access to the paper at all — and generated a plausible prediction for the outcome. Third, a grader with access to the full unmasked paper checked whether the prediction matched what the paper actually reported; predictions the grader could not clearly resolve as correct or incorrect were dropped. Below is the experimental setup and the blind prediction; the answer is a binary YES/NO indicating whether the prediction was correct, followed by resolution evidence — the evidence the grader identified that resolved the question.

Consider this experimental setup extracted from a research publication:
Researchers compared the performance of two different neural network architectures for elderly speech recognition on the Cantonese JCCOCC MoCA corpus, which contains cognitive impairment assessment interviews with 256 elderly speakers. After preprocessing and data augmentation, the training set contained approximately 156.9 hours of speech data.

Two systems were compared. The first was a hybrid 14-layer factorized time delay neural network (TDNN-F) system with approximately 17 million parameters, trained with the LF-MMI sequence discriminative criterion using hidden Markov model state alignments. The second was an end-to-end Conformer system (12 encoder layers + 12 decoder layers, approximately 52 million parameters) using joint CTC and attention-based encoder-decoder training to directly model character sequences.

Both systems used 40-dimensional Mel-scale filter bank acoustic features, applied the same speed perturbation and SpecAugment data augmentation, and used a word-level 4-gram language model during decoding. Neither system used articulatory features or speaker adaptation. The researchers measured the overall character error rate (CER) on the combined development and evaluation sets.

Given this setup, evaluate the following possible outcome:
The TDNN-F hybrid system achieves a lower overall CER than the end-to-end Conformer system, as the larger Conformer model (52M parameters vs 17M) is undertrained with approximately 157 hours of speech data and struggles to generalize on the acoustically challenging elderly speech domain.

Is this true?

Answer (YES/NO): YES